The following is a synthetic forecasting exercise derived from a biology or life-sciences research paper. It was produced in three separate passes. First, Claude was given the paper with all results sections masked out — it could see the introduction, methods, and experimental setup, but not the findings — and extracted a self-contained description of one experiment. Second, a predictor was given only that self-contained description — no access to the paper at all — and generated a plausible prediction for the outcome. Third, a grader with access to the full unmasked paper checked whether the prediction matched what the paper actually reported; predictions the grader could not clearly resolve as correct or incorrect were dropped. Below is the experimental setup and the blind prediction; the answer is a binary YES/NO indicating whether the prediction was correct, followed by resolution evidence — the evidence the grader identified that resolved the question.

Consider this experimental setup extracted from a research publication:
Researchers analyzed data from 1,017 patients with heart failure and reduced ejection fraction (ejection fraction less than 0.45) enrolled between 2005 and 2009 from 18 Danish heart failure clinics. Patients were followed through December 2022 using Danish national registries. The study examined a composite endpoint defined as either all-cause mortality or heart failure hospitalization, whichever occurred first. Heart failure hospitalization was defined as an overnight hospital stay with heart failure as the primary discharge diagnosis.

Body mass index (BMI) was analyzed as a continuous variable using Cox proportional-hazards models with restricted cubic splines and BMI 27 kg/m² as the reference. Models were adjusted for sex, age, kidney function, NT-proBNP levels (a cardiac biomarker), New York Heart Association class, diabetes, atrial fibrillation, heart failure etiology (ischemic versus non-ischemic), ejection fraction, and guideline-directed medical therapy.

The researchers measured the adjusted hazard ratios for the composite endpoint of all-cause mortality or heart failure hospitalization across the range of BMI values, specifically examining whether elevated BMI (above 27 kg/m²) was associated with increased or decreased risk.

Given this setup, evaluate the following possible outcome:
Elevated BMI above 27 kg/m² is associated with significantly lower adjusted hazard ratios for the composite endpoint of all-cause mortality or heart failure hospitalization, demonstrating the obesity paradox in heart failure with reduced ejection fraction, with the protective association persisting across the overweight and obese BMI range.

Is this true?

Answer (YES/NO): NO